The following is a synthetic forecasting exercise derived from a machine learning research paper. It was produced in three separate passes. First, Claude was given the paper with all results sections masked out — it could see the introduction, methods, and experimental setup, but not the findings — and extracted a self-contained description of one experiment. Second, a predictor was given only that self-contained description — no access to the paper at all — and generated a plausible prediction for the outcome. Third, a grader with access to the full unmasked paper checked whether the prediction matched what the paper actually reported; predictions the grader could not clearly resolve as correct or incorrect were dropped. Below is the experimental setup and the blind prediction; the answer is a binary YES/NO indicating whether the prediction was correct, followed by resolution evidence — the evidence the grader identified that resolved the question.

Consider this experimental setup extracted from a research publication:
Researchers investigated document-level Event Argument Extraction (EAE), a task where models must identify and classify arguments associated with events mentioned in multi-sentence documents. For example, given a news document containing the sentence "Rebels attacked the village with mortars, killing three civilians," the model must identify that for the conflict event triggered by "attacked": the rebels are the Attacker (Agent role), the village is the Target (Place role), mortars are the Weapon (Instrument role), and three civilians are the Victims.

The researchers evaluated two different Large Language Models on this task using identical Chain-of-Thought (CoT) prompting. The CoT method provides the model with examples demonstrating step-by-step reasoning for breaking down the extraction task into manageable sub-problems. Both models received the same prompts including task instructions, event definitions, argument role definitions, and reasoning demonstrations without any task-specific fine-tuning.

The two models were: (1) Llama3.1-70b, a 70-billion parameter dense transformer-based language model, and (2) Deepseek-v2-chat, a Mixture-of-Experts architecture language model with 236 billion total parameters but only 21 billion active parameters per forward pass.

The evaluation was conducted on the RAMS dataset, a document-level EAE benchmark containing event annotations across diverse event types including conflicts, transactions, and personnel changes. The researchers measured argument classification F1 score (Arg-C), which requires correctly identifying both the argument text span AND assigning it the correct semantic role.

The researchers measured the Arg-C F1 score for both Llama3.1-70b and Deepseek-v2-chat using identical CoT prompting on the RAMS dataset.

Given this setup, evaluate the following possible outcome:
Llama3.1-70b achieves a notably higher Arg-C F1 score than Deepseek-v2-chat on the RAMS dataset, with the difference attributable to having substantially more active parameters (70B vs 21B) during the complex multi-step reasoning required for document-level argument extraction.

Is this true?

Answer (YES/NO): NO